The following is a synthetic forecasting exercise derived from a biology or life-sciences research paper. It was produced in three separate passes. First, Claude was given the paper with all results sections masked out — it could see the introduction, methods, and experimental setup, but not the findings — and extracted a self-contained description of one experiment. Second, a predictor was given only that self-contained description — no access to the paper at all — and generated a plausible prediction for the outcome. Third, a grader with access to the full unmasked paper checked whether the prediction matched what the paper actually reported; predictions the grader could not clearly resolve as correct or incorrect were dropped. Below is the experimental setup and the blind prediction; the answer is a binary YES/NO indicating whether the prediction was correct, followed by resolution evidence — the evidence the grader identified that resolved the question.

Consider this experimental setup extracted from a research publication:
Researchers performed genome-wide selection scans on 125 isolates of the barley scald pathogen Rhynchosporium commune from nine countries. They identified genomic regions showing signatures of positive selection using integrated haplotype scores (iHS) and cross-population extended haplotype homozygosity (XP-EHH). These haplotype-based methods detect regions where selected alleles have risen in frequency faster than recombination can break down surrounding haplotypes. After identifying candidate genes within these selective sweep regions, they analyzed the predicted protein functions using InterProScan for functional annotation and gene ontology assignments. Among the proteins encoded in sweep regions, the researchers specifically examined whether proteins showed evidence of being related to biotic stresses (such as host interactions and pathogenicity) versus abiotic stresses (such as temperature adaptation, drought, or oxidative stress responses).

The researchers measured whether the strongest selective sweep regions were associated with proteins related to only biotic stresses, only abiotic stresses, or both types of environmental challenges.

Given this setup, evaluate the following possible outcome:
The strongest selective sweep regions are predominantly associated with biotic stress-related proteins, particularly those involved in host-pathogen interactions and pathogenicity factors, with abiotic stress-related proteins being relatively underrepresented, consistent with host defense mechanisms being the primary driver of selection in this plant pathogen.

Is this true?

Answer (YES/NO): NO